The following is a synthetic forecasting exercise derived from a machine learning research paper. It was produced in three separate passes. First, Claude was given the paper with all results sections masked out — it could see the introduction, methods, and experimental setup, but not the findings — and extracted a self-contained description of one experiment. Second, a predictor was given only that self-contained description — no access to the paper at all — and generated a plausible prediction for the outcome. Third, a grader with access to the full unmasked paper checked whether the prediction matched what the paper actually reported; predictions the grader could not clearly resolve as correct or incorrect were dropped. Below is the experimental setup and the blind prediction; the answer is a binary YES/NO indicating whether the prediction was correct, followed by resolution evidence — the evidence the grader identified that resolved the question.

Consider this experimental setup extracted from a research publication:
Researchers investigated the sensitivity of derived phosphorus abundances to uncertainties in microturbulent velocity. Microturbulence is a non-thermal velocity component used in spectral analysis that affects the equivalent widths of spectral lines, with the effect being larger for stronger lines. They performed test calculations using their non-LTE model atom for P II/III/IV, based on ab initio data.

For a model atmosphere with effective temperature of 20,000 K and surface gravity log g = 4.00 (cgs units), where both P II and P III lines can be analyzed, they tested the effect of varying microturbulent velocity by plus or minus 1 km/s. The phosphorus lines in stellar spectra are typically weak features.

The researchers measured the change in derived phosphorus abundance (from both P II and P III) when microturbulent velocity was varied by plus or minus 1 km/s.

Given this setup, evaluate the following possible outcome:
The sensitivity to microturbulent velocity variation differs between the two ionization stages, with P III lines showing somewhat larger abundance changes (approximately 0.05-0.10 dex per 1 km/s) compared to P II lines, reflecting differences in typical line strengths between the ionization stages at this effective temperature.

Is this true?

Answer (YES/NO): NO